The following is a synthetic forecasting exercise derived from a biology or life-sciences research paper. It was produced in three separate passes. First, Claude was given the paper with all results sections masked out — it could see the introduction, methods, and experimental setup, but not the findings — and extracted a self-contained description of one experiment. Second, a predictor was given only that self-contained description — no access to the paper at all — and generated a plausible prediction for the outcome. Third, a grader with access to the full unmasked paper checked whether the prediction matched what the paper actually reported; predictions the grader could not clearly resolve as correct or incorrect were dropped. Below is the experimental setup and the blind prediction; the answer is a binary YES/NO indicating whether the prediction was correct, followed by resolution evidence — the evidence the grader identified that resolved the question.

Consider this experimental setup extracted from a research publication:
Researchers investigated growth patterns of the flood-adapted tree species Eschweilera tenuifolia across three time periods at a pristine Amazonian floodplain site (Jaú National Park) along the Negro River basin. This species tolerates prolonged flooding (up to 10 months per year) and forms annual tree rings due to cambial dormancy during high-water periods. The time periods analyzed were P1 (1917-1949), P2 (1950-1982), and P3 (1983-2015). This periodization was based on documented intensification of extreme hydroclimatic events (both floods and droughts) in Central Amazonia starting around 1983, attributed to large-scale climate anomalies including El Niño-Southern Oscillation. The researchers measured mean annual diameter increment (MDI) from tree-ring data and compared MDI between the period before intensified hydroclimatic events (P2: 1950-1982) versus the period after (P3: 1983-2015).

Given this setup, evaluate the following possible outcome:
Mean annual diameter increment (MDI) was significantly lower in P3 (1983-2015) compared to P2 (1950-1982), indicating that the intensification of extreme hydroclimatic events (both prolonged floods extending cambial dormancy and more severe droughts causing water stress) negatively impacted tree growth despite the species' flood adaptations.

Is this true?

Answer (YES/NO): NO